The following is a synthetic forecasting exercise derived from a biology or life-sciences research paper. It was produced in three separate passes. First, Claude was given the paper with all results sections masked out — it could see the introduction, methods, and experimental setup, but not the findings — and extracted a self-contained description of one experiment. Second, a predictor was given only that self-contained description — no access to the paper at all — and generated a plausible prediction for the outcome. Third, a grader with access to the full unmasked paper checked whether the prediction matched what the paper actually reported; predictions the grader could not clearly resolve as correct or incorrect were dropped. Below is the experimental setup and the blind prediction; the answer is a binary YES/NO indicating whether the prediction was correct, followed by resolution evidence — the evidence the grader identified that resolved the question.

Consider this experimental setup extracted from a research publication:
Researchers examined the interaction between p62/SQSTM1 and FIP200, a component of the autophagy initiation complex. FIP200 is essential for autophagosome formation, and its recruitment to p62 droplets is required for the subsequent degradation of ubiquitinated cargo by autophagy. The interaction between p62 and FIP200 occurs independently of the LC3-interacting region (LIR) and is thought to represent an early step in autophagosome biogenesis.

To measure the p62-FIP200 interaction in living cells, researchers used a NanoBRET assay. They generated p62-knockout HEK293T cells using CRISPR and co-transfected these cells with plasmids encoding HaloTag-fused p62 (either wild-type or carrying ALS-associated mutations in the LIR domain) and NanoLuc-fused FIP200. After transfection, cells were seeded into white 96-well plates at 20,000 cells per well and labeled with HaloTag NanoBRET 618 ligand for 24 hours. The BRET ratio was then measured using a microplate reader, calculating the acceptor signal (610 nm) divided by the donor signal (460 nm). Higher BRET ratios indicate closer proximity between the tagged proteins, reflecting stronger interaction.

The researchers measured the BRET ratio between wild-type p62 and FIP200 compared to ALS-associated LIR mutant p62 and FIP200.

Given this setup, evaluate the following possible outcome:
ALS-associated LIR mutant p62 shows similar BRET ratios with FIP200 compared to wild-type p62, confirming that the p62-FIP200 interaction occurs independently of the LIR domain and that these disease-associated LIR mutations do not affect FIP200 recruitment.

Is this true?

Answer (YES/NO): NO